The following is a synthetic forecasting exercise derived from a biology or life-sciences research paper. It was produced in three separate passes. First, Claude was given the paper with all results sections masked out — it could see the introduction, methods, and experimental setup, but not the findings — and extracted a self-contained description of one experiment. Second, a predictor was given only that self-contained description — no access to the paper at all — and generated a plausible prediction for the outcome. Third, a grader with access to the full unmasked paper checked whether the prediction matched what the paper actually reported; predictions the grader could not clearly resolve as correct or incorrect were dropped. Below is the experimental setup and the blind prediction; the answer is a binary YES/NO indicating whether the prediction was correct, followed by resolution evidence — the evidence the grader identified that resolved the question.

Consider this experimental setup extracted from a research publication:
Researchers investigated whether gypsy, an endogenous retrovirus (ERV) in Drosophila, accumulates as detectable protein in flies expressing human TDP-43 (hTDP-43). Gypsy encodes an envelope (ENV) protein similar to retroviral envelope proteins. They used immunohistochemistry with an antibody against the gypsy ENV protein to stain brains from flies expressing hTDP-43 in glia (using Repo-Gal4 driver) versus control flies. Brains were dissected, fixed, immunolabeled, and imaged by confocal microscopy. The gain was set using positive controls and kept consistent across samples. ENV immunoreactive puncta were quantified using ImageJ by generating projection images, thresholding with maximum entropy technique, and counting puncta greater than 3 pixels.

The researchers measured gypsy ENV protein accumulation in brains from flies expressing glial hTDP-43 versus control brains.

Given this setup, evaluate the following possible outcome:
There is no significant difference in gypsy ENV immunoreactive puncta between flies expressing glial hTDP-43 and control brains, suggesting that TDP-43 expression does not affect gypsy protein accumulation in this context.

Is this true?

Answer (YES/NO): NO